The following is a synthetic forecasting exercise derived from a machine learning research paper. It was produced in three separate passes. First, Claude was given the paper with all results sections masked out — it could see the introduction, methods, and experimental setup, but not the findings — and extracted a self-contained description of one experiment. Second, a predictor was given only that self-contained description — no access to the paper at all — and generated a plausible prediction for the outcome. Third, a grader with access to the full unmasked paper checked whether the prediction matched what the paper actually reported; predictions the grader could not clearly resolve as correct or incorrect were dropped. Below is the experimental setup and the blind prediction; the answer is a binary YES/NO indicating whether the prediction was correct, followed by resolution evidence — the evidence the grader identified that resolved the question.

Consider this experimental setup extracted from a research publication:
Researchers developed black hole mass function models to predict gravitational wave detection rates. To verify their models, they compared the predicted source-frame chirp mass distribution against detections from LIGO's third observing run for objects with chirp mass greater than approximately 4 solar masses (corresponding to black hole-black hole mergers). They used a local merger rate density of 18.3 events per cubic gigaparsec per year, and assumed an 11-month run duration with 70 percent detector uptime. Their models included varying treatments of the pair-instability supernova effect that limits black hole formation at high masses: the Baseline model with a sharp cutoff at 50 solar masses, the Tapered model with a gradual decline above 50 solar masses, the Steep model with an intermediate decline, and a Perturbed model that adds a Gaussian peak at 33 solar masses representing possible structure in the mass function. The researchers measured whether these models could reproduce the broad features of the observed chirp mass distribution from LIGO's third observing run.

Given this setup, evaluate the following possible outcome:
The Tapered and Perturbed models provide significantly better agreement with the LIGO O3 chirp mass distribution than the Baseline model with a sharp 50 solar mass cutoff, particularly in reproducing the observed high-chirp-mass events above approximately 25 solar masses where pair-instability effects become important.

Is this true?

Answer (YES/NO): NO